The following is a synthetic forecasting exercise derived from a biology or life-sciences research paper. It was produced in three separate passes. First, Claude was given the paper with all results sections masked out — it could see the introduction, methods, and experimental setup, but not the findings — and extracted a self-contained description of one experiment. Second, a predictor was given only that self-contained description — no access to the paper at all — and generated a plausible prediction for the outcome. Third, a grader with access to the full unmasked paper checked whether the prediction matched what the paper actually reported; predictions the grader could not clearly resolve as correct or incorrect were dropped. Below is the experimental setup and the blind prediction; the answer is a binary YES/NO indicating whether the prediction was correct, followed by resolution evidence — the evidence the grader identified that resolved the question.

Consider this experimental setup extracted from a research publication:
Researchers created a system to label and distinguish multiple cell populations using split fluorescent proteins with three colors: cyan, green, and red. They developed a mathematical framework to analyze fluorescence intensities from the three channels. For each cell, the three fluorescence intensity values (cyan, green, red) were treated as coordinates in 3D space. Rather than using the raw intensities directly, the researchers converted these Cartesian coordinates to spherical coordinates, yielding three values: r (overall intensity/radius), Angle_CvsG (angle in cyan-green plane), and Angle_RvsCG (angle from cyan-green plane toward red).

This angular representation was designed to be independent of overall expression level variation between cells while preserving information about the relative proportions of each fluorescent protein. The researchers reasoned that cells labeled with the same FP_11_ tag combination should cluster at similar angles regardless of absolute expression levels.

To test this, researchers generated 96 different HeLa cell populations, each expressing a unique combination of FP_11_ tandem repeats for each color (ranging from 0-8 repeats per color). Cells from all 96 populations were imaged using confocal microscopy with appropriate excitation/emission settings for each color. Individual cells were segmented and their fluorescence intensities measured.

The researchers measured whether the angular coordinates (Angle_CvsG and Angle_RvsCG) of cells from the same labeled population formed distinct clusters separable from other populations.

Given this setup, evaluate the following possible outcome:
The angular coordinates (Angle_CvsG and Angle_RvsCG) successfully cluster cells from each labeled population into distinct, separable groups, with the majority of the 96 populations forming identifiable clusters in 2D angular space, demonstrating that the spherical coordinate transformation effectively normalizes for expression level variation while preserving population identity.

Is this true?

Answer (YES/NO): NO